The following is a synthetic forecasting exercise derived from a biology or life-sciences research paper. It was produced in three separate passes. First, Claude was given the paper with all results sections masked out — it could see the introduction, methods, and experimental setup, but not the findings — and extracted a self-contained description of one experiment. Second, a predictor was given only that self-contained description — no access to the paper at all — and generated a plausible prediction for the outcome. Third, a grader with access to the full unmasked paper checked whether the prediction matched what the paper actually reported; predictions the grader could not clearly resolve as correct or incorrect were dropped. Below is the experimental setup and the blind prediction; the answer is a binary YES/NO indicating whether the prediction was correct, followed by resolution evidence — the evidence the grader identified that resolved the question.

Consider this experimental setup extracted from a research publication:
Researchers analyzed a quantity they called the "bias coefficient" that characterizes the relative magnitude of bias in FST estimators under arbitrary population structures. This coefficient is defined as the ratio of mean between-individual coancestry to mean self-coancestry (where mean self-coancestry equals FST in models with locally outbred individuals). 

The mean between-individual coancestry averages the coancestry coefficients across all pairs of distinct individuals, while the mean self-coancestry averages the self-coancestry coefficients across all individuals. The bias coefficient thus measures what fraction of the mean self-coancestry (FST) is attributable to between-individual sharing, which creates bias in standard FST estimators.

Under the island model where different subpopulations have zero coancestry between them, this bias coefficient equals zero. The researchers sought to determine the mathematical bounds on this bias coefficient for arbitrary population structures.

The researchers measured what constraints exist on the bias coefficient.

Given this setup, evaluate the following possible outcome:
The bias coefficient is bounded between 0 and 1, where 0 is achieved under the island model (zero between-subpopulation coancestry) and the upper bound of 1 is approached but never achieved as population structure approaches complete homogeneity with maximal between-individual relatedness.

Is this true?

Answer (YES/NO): YES